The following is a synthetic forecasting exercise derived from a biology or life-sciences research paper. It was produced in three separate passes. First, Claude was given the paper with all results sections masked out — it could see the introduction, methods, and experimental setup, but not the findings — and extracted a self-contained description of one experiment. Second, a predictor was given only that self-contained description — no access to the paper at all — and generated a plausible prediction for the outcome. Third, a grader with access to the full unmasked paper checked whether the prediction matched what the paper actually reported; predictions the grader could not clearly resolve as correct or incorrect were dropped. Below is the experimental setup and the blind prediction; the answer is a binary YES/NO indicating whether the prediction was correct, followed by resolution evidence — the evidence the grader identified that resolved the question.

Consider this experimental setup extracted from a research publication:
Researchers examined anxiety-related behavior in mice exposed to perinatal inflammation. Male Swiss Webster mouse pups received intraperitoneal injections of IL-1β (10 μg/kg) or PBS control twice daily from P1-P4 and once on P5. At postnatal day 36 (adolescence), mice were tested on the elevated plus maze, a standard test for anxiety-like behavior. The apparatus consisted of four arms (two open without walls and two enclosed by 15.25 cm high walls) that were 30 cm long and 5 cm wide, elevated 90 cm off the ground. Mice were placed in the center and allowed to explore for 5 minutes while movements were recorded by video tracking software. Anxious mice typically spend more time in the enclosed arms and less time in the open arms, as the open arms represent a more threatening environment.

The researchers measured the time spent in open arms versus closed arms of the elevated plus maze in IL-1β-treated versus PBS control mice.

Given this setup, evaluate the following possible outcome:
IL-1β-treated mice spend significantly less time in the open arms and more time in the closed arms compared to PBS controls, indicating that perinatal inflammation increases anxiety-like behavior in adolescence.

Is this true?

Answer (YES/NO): NO